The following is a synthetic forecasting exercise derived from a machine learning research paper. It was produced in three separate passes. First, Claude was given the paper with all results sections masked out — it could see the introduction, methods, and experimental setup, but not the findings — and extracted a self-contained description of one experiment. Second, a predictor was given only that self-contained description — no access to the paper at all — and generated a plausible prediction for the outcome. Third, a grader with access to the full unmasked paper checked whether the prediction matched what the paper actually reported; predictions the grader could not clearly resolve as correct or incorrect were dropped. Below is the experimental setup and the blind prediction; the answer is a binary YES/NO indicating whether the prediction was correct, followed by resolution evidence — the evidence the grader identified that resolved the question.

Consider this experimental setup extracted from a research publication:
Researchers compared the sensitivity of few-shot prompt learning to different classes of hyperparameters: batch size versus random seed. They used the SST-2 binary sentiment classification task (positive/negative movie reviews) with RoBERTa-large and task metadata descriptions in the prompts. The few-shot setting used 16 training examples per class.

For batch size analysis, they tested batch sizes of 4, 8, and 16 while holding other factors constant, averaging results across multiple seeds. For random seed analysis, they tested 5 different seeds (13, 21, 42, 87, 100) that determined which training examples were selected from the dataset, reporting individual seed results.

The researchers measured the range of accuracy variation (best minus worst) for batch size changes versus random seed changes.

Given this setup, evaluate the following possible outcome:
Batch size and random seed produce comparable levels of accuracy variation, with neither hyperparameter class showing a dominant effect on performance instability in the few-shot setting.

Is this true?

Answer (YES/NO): NO